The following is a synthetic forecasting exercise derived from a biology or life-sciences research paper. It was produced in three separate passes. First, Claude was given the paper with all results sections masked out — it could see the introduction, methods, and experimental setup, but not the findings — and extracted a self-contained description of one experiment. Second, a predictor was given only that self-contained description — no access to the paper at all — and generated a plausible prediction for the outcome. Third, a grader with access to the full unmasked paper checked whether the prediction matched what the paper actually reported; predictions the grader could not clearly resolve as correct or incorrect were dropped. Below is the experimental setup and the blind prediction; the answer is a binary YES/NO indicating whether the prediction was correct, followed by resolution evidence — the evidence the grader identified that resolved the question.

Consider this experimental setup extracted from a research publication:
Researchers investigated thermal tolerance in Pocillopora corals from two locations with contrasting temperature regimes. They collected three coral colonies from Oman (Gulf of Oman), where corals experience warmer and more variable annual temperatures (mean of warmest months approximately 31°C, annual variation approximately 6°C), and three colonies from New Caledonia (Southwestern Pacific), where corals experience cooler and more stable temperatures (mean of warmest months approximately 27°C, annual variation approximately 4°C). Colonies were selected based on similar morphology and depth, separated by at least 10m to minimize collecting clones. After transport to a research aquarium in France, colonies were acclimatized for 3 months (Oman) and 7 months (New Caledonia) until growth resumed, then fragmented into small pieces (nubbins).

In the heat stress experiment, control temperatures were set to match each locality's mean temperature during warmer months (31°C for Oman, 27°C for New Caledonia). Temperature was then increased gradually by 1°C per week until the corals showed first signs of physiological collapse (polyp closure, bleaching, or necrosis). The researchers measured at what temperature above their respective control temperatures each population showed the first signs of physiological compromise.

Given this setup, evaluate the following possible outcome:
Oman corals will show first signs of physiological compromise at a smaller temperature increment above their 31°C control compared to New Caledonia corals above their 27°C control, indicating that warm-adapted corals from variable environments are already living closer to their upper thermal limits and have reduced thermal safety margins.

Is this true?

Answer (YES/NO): NO